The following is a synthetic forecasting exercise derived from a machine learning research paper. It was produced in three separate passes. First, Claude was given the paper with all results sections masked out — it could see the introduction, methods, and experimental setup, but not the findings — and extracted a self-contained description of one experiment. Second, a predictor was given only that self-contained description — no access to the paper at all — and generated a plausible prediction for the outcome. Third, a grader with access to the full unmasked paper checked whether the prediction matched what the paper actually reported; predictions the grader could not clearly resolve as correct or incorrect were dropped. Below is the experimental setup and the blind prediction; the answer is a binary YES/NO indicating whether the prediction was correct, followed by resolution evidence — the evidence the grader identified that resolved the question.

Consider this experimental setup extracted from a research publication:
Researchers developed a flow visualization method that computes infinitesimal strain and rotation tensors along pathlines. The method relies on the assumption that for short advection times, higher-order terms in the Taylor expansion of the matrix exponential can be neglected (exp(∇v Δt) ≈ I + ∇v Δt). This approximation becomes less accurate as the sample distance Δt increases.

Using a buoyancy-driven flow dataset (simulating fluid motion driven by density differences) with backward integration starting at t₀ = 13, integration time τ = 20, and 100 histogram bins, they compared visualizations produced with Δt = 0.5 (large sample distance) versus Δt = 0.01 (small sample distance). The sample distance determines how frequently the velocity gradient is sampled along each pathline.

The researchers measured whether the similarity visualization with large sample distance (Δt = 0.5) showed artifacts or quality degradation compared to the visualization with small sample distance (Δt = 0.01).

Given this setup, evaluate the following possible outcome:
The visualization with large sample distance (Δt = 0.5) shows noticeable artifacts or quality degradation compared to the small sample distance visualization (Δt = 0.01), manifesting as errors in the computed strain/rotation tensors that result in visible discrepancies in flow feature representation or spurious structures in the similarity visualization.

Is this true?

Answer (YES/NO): YES